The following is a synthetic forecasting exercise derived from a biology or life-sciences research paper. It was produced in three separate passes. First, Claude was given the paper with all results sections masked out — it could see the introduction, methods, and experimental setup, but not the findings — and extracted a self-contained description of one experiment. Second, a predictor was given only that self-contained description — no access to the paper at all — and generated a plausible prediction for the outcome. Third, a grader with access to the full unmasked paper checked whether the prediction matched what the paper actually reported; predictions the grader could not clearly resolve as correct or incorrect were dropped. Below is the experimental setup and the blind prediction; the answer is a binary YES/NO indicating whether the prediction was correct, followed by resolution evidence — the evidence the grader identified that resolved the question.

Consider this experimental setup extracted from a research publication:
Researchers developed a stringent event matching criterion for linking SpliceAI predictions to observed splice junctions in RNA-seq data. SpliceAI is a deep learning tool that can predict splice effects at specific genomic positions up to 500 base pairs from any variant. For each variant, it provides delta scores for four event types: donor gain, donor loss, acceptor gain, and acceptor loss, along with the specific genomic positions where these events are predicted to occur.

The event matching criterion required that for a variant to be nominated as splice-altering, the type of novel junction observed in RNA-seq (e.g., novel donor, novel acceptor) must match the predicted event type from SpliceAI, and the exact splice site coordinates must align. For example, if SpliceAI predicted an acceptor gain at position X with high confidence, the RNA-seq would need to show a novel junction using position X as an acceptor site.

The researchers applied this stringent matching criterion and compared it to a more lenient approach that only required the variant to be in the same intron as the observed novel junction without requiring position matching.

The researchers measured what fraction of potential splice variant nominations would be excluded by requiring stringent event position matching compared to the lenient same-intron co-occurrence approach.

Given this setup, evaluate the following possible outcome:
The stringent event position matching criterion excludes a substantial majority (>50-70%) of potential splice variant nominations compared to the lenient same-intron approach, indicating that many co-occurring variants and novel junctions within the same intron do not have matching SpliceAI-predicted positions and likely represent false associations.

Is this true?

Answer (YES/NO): YES